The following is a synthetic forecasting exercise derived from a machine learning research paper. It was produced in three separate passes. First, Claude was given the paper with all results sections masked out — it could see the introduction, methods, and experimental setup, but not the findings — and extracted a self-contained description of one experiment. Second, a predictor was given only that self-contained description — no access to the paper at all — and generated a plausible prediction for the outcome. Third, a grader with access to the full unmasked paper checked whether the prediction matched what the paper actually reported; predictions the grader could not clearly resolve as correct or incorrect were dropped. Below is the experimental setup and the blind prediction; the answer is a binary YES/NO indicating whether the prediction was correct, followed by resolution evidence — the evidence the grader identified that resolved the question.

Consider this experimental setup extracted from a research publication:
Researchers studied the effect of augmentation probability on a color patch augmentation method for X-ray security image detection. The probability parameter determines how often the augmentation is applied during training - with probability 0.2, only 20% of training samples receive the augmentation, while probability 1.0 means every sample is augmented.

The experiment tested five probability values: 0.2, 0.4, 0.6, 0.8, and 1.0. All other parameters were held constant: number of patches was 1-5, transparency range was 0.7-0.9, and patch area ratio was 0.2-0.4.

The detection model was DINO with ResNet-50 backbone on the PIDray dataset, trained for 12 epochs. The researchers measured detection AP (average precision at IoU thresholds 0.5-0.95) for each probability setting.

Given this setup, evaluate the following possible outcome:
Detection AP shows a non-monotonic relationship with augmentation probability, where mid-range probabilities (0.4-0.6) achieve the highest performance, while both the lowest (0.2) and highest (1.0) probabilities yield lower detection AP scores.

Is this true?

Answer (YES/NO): NO